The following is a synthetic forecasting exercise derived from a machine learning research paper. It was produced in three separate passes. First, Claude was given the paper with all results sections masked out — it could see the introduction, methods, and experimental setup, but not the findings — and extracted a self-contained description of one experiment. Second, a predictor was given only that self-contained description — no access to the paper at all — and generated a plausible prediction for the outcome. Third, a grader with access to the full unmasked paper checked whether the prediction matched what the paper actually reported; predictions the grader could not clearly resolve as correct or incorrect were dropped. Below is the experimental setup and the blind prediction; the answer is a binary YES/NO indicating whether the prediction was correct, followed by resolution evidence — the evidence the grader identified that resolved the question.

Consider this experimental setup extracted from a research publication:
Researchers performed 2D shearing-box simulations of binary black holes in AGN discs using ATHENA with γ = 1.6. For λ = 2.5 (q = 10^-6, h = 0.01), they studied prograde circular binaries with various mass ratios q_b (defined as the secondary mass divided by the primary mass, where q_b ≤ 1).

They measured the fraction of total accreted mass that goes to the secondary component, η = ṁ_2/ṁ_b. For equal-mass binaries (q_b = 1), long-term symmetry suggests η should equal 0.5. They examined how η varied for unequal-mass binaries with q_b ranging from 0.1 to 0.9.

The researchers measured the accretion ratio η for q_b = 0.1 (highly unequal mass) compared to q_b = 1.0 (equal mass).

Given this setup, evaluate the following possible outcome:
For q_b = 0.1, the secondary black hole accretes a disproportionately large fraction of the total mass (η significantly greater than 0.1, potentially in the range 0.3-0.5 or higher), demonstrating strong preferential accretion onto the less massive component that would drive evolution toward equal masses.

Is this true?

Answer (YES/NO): YES